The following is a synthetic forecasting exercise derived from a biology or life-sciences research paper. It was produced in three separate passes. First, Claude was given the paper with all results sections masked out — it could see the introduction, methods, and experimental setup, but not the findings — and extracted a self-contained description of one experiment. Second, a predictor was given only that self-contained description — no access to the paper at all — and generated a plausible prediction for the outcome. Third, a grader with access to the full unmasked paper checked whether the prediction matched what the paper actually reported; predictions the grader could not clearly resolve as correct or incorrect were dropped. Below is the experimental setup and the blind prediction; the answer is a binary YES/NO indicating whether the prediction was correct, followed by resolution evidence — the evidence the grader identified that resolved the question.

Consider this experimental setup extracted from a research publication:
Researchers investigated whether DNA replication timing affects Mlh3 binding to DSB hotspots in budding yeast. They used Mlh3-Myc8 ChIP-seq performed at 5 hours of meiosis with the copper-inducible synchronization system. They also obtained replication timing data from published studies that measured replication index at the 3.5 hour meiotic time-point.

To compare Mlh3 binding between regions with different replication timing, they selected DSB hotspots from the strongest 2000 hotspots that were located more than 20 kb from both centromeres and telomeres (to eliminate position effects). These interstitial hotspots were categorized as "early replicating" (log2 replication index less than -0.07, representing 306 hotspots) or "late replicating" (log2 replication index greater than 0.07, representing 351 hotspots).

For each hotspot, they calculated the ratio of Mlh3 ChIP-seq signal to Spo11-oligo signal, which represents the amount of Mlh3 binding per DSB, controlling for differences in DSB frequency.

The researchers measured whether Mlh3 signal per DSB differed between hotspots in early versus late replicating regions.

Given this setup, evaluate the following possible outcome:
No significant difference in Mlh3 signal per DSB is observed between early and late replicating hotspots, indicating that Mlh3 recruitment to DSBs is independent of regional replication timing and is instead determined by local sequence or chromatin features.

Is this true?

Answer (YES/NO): NO